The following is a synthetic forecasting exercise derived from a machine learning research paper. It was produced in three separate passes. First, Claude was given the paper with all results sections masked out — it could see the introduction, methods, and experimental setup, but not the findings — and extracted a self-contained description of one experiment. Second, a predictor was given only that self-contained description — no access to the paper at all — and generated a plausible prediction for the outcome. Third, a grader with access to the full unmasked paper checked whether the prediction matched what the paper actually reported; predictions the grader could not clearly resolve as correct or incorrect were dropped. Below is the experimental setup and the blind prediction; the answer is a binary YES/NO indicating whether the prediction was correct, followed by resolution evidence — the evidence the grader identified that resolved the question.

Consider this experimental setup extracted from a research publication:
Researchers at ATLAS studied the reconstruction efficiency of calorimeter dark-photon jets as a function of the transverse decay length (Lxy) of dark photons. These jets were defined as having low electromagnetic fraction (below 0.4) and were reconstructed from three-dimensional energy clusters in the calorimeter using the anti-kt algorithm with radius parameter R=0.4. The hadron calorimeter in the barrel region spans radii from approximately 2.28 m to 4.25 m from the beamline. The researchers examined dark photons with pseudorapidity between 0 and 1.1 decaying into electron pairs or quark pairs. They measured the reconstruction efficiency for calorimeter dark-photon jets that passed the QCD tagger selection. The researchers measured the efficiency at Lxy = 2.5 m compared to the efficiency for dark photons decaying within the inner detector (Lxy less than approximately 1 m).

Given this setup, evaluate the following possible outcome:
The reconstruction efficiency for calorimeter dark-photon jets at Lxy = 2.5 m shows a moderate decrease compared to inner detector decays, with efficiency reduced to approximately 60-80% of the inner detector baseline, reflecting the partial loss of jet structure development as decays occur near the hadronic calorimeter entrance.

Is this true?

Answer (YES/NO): NO